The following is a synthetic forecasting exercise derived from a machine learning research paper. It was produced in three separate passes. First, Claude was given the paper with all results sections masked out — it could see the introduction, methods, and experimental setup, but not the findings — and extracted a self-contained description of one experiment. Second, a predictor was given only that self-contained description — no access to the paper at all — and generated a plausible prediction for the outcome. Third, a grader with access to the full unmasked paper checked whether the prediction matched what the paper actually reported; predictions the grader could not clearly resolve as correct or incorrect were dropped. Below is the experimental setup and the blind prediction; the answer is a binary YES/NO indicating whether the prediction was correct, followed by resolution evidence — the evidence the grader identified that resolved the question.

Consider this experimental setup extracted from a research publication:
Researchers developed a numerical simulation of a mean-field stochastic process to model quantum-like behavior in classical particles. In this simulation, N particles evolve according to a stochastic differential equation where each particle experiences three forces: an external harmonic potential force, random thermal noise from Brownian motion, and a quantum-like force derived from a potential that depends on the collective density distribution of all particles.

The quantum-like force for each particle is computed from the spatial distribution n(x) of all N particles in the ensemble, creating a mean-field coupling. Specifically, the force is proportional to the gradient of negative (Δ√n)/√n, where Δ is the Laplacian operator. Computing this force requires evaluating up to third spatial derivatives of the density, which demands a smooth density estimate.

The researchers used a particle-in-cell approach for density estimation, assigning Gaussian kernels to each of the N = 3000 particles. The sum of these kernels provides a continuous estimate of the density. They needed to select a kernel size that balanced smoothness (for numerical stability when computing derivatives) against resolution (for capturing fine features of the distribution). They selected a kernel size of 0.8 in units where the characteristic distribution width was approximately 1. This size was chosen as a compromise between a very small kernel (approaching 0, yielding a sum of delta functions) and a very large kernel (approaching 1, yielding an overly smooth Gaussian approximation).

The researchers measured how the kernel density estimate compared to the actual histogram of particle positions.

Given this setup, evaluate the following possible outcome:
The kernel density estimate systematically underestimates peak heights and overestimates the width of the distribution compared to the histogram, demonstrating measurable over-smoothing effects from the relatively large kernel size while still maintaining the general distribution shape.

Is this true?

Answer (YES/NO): YES